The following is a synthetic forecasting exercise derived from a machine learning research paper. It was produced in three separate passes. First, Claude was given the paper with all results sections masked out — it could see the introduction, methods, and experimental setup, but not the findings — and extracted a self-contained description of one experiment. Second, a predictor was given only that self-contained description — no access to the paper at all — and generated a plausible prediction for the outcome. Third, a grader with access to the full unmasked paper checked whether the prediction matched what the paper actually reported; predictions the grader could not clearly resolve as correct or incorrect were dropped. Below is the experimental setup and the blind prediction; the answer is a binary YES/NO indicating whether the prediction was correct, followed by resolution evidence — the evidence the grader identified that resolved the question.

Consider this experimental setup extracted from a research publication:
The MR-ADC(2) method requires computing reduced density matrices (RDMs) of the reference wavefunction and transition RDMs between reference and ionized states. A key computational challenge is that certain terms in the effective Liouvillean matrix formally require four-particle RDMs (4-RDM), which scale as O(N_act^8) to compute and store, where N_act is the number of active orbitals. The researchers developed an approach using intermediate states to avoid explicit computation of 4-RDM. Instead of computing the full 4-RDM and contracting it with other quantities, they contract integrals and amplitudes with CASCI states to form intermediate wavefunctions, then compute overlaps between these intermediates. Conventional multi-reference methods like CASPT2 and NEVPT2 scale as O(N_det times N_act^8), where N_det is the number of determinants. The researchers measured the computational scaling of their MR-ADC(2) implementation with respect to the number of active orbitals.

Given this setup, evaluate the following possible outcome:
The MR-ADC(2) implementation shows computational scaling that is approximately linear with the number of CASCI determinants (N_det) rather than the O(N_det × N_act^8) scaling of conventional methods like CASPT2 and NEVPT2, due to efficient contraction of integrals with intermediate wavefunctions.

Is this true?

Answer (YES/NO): NO